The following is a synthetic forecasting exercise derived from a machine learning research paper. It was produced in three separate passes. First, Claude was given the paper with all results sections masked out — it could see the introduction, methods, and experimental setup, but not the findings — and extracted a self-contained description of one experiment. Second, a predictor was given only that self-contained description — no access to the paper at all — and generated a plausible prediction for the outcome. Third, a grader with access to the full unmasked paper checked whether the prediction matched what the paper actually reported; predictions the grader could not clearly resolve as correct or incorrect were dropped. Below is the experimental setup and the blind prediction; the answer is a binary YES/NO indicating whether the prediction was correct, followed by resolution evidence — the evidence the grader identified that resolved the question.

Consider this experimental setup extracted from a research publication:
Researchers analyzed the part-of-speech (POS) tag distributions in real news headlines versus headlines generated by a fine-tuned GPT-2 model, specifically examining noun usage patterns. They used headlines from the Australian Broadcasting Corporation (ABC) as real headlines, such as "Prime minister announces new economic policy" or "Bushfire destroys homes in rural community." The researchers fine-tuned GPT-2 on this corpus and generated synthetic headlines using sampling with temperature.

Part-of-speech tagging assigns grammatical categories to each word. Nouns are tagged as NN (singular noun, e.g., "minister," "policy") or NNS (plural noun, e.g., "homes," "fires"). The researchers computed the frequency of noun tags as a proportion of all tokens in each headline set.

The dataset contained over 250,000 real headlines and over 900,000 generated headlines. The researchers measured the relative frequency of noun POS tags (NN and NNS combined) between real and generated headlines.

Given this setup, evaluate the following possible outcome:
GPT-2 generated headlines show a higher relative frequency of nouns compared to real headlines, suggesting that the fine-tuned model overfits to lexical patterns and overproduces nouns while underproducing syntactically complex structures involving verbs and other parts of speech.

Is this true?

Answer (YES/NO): NO